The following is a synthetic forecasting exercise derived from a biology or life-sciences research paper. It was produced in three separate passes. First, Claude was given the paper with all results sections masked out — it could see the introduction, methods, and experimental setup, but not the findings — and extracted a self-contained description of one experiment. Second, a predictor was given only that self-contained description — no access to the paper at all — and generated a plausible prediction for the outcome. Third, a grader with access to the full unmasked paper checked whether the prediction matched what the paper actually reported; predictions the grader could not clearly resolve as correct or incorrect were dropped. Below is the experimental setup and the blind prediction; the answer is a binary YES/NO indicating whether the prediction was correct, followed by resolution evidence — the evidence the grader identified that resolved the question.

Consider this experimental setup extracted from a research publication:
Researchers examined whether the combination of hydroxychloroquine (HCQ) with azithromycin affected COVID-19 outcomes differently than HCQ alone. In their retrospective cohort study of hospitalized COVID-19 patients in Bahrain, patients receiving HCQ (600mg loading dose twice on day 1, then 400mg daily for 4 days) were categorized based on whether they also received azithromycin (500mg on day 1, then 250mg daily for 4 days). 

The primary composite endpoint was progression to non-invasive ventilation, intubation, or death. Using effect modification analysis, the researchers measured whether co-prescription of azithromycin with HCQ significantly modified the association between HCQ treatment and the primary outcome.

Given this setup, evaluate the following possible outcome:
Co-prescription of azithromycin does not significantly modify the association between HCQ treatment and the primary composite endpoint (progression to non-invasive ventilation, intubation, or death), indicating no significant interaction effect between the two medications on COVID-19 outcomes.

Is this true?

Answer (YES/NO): NO